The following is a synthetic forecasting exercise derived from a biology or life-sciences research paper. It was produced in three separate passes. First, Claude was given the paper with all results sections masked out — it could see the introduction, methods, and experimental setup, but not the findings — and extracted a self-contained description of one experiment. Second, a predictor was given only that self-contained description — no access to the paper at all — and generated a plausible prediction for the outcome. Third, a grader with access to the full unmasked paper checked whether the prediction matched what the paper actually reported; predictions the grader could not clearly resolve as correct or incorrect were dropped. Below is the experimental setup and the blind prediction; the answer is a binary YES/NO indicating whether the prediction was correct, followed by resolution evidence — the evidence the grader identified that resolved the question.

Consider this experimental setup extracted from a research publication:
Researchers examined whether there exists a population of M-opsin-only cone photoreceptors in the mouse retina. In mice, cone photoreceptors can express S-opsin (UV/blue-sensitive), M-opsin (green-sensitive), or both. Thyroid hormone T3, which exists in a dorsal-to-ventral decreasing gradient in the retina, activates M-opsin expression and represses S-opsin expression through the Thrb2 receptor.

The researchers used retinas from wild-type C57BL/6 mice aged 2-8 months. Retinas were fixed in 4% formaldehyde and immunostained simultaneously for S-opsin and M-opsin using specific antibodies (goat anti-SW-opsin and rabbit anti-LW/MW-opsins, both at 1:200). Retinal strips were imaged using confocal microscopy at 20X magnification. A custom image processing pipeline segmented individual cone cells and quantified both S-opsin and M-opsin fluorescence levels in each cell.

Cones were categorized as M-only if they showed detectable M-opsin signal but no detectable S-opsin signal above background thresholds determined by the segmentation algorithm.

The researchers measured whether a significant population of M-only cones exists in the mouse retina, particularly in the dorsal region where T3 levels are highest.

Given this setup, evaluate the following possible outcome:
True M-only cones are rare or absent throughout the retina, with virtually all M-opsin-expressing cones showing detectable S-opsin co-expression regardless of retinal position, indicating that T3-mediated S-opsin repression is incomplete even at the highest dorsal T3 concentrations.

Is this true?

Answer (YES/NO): NO